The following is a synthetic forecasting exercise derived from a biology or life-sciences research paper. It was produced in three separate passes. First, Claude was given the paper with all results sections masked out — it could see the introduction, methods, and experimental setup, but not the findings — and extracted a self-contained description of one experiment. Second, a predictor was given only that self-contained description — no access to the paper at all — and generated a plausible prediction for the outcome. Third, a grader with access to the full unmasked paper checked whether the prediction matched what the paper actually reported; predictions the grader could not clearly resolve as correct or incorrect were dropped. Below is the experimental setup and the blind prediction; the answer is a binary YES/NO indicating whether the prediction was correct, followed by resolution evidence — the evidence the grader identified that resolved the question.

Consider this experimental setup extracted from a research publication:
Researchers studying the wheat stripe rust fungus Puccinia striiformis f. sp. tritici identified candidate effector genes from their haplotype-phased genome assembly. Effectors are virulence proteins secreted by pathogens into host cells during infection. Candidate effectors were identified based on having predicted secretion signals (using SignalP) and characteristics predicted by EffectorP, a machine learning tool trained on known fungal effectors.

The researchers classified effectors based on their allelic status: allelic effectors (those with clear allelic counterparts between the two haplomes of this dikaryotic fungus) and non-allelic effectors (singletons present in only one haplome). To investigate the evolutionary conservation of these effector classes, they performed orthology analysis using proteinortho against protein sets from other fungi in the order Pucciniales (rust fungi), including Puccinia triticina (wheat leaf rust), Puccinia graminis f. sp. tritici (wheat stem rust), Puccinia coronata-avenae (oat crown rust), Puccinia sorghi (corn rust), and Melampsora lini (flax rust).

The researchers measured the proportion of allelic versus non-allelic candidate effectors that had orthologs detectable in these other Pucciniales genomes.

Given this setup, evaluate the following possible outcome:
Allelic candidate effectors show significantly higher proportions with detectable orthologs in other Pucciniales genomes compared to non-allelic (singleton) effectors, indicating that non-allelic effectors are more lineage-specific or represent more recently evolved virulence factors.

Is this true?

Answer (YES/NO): YES